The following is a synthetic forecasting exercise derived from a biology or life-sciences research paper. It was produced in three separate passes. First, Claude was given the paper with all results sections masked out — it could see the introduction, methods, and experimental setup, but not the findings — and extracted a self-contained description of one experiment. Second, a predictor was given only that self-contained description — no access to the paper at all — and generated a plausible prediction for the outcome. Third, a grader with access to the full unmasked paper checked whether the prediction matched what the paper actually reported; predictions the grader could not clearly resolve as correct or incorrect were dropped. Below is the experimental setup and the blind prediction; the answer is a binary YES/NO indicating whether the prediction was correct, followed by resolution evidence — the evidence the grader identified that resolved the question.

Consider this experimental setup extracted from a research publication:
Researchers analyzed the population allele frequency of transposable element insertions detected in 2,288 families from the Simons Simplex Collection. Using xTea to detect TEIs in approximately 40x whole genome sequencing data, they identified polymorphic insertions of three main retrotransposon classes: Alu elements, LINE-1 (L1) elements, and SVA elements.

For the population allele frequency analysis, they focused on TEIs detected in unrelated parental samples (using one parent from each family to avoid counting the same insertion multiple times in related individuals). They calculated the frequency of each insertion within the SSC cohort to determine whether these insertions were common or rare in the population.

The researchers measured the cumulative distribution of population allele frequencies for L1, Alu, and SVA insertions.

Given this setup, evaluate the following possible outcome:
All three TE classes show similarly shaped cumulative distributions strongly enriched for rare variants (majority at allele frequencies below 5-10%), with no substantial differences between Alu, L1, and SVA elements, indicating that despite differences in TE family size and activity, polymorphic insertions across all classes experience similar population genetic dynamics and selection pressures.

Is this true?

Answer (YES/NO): NO